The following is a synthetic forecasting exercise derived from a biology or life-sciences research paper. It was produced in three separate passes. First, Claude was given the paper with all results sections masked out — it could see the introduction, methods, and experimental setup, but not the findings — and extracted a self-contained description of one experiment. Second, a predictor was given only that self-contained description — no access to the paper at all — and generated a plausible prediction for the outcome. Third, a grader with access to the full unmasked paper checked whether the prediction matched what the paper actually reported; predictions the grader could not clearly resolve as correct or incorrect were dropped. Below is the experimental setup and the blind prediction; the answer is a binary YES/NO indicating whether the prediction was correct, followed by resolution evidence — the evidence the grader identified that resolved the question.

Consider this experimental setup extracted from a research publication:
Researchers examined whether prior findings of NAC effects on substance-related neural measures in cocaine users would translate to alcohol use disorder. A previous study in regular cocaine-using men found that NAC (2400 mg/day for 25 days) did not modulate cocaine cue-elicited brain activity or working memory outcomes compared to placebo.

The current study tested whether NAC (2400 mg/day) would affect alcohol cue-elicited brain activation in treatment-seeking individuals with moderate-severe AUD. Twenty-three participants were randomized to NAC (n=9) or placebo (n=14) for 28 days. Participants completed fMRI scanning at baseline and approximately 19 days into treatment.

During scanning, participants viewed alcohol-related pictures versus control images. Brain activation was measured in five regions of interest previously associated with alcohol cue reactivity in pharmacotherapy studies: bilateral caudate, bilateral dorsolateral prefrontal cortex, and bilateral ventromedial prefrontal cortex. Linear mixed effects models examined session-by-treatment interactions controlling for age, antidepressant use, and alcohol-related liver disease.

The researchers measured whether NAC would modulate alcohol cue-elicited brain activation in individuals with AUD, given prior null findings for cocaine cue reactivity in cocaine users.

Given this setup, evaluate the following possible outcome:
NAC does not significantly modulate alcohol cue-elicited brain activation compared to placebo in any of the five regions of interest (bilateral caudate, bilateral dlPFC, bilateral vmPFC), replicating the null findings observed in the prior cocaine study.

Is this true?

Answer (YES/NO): YES